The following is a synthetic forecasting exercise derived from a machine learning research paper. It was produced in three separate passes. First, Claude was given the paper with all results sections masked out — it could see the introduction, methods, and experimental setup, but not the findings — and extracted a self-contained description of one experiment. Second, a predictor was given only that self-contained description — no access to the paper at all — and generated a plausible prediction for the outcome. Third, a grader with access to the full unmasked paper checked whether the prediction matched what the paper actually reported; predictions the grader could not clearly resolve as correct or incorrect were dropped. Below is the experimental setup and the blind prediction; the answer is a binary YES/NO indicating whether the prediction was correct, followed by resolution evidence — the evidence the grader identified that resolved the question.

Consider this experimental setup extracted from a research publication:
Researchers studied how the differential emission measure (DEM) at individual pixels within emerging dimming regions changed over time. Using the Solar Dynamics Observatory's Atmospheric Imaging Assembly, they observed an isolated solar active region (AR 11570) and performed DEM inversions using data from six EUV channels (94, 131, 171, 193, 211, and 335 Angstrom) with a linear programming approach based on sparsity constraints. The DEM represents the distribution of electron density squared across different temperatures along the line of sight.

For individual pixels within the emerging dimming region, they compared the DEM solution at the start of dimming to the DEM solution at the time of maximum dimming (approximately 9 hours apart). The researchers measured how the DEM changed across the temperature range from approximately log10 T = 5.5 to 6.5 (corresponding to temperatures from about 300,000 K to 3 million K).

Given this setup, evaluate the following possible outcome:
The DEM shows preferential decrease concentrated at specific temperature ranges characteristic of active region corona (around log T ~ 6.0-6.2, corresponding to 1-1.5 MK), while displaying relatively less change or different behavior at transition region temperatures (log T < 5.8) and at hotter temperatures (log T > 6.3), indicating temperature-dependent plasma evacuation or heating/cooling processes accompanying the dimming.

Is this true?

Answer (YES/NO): NO